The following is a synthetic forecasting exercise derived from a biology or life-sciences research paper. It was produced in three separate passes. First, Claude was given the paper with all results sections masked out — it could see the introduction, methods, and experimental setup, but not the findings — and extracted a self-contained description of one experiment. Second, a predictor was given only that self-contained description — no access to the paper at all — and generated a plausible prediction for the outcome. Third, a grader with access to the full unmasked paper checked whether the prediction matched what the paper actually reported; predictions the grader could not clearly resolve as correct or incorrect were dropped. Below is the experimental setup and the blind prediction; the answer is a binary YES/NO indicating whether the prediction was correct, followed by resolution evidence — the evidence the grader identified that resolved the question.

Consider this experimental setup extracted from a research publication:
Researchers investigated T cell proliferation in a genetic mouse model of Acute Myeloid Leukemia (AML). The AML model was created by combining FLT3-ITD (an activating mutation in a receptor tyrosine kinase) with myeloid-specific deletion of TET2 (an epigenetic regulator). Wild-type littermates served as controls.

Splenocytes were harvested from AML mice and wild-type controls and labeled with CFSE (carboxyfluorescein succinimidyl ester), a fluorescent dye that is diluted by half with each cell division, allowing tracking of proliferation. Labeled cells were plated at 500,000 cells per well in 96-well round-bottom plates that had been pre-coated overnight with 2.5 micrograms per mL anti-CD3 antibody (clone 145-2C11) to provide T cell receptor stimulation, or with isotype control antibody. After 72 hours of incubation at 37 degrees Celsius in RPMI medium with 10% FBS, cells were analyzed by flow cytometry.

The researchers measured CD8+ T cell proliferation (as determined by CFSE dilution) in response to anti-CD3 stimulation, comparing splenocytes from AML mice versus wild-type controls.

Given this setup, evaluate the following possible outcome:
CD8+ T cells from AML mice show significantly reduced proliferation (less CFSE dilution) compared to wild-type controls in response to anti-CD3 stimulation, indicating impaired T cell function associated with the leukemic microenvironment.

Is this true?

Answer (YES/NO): YES